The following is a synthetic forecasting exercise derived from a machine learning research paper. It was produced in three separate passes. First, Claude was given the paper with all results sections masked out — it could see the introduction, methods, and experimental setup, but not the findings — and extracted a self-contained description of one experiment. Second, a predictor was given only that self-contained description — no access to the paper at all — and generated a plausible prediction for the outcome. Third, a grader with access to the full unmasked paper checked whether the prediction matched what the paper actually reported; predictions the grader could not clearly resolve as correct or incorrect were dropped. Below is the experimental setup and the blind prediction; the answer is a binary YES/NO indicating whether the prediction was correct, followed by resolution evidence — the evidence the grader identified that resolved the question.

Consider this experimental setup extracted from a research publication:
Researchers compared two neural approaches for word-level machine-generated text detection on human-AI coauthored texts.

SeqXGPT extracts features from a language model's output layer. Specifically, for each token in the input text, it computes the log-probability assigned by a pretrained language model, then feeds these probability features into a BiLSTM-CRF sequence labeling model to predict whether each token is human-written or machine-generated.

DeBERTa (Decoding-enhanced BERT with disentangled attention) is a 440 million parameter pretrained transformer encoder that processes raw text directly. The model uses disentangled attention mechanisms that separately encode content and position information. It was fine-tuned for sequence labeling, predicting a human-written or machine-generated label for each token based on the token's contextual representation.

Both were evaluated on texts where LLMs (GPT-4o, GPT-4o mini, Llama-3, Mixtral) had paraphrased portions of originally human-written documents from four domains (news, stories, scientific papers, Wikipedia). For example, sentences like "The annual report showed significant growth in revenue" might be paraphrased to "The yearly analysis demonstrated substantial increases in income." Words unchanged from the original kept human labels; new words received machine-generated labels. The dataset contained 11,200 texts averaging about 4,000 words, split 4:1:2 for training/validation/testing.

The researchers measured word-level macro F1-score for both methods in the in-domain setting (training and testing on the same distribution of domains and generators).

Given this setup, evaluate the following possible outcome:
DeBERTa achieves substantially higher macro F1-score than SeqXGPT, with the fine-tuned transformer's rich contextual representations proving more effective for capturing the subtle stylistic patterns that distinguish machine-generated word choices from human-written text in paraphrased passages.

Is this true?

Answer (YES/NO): YES